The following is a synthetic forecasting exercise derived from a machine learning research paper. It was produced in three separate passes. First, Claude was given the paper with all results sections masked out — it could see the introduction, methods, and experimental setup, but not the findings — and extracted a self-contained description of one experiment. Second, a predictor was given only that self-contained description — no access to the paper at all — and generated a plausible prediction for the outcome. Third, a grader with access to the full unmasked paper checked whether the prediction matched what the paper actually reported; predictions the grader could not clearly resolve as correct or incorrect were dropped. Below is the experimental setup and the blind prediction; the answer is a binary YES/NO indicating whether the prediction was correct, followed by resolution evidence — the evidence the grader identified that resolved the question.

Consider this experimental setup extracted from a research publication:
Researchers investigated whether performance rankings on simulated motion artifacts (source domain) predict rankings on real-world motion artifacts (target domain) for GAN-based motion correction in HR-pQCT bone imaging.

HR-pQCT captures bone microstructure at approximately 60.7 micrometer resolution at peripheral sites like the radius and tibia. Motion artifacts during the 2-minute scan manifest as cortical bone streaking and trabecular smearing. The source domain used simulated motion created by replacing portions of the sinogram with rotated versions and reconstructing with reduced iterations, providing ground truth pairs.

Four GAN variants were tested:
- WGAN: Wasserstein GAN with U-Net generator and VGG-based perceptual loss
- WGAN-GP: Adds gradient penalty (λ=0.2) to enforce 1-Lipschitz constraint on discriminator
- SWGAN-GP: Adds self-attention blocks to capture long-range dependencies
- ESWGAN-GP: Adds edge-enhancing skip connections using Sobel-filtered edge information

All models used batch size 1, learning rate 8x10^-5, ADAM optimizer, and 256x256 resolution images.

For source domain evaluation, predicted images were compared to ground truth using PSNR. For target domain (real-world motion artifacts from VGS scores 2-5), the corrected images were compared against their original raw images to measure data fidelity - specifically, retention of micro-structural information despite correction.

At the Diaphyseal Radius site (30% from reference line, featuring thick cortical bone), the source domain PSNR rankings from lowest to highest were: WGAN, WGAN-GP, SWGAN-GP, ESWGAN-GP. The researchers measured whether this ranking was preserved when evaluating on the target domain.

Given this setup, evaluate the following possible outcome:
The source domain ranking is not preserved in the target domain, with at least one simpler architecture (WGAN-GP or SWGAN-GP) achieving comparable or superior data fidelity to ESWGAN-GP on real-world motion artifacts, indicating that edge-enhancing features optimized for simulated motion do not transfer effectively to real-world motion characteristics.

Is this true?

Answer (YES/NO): NO